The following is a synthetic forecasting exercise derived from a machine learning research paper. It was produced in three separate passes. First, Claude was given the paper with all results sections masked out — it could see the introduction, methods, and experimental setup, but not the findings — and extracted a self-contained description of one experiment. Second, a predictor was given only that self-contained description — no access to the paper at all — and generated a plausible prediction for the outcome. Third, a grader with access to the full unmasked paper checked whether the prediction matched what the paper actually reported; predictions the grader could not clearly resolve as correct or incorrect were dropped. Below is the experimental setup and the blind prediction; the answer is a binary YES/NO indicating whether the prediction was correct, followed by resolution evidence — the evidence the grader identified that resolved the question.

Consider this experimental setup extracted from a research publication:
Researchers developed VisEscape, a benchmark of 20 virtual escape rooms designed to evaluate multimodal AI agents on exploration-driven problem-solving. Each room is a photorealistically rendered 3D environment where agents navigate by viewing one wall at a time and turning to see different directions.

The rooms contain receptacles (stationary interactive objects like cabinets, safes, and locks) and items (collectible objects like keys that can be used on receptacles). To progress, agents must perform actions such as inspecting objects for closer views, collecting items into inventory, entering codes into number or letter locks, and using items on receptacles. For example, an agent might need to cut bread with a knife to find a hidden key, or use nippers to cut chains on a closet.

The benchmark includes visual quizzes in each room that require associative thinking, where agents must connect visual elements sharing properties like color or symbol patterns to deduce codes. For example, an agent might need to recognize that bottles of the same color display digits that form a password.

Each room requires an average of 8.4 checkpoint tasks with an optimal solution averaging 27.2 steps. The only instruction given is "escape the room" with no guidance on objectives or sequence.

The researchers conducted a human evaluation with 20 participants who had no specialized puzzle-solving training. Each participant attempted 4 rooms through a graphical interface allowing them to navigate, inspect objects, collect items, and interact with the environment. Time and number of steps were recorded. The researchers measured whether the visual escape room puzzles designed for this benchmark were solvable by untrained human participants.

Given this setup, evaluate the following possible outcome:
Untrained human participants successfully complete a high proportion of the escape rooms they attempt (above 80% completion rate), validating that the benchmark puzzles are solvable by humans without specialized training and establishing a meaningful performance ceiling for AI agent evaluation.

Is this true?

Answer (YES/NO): YES